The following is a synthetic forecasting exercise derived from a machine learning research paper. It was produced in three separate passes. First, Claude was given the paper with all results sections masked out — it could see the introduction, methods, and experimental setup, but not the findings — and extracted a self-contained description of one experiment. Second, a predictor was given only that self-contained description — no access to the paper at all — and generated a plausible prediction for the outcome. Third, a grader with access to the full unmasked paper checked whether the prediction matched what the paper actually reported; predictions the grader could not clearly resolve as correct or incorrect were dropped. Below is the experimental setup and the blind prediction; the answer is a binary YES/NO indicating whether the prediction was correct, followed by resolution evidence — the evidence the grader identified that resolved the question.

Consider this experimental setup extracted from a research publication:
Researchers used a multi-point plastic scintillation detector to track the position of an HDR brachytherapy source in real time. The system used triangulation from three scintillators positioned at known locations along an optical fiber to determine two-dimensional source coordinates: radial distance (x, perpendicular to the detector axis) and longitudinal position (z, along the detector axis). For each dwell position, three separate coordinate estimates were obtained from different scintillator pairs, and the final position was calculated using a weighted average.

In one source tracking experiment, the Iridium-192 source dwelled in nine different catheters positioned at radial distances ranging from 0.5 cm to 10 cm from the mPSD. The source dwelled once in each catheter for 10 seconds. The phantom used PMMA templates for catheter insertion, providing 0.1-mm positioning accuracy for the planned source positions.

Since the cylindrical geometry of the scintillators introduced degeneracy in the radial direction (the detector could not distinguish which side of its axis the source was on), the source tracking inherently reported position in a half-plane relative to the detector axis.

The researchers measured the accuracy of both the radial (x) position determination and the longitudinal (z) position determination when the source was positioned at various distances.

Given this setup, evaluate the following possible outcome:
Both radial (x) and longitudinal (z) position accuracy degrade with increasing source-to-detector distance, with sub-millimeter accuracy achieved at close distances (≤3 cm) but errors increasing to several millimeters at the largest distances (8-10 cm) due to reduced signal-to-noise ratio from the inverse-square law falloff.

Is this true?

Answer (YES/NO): NO